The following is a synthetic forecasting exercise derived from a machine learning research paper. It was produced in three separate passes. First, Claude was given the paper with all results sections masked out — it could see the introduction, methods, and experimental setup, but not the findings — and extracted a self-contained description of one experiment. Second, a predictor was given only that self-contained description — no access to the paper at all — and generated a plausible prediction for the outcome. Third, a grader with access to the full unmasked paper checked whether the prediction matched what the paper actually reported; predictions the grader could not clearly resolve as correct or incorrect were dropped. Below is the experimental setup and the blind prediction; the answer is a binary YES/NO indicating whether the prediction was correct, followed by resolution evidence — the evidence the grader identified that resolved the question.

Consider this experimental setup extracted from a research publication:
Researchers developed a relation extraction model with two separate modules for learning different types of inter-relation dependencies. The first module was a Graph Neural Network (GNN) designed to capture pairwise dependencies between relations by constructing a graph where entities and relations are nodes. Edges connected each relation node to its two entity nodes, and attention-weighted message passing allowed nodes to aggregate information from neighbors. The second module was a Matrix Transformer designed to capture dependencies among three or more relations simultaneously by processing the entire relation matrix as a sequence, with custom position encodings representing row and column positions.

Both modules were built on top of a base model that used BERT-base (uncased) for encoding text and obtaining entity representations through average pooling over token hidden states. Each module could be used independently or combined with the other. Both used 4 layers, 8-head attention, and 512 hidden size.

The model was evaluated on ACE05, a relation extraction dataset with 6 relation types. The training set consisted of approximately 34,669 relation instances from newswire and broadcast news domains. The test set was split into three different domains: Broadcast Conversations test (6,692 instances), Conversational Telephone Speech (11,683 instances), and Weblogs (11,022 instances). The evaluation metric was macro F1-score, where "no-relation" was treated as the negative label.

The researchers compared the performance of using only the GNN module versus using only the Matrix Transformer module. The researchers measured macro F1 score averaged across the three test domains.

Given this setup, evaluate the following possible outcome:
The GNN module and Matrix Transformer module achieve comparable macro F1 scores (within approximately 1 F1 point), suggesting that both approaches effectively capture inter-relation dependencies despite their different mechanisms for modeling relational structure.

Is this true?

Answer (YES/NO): NO